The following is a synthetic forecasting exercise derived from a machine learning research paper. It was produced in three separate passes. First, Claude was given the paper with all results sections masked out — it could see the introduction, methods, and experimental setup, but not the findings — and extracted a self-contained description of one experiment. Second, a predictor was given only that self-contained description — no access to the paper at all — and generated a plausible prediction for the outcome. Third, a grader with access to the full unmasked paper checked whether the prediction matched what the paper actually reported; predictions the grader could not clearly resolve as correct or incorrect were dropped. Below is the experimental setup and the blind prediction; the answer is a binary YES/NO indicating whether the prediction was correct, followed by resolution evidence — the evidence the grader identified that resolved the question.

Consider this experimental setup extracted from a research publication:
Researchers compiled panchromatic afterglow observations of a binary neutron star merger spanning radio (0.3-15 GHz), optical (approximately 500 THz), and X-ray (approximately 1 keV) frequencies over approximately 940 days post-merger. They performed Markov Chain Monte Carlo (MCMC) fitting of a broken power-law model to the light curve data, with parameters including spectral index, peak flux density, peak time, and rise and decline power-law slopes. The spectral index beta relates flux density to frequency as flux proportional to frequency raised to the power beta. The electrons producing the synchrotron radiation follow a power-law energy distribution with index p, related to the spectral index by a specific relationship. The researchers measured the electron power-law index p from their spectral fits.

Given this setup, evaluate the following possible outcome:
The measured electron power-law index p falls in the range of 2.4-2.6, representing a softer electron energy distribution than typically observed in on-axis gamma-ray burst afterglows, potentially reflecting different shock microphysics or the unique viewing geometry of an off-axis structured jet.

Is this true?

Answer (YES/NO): NO